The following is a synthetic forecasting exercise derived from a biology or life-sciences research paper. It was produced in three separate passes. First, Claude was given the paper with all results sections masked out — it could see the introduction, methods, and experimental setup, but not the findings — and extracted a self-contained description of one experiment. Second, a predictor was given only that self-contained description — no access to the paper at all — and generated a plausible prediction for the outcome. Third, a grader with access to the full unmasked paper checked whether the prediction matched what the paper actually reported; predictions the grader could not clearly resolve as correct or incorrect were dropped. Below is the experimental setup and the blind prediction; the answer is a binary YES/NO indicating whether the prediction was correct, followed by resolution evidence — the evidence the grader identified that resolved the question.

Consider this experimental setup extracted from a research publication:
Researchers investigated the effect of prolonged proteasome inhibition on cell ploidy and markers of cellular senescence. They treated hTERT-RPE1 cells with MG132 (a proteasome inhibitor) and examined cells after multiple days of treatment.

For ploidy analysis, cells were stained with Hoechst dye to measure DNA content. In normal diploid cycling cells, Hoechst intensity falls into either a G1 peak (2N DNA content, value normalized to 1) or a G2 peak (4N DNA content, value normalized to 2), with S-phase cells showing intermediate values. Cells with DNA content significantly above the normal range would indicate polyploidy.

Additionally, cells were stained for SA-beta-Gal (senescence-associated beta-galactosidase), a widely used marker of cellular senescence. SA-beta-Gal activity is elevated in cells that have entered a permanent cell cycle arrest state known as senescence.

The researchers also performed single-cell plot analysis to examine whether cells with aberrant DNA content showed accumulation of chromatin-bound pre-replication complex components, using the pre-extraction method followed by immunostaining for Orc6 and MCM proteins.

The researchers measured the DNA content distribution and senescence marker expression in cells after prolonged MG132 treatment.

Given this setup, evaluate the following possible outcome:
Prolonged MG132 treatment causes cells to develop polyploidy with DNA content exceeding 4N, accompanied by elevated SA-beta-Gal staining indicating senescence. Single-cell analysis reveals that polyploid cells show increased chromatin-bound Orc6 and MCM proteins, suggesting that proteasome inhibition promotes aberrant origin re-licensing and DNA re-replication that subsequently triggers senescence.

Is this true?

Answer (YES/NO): NO